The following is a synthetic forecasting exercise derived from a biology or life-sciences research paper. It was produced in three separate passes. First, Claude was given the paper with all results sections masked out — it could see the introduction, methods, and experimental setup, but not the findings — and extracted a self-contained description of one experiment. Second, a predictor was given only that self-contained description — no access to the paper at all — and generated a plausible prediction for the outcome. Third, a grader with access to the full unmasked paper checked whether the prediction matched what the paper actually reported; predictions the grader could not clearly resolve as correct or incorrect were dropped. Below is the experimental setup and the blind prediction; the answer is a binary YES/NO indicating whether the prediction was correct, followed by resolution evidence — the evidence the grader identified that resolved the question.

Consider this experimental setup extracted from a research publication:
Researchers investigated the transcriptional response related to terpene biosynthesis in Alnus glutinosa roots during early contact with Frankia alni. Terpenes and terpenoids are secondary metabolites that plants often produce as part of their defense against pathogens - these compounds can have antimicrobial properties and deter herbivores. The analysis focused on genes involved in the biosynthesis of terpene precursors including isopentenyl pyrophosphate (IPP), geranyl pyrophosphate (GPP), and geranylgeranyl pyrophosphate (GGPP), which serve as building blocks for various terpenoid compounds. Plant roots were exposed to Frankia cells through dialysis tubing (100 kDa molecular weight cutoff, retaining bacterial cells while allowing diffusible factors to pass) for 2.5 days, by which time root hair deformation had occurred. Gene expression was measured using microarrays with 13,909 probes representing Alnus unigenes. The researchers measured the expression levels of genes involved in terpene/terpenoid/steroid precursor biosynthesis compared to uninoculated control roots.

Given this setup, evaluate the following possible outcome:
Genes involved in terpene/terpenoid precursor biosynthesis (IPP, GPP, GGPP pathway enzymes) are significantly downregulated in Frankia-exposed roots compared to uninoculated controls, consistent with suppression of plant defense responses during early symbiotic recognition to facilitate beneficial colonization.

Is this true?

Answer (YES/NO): YES